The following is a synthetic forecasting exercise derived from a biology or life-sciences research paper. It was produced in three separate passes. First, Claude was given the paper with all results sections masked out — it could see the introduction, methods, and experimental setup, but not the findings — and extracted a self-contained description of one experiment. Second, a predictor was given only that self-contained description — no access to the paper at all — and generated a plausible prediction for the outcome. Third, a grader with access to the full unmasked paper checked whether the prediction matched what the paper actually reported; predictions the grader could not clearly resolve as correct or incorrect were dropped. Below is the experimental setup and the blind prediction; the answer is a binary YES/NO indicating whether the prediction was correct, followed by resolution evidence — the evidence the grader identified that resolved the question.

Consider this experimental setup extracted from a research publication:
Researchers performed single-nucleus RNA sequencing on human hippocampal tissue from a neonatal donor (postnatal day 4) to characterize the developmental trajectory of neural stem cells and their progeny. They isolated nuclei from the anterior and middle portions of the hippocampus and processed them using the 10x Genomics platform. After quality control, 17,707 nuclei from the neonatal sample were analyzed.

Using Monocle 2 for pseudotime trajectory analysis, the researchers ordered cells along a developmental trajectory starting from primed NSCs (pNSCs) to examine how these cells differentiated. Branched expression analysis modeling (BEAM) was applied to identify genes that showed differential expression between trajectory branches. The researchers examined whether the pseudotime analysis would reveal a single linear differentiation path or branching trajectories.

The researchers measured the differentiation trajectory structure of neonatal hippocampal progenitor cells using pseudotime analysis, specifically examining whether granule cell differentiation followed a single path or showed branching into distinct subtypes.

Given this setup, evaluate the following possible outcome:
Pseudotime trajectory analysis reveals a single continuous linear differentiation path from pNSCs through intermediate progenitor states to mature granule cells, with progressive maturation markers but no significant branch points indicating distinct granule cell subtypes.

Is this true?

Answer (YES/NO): NO